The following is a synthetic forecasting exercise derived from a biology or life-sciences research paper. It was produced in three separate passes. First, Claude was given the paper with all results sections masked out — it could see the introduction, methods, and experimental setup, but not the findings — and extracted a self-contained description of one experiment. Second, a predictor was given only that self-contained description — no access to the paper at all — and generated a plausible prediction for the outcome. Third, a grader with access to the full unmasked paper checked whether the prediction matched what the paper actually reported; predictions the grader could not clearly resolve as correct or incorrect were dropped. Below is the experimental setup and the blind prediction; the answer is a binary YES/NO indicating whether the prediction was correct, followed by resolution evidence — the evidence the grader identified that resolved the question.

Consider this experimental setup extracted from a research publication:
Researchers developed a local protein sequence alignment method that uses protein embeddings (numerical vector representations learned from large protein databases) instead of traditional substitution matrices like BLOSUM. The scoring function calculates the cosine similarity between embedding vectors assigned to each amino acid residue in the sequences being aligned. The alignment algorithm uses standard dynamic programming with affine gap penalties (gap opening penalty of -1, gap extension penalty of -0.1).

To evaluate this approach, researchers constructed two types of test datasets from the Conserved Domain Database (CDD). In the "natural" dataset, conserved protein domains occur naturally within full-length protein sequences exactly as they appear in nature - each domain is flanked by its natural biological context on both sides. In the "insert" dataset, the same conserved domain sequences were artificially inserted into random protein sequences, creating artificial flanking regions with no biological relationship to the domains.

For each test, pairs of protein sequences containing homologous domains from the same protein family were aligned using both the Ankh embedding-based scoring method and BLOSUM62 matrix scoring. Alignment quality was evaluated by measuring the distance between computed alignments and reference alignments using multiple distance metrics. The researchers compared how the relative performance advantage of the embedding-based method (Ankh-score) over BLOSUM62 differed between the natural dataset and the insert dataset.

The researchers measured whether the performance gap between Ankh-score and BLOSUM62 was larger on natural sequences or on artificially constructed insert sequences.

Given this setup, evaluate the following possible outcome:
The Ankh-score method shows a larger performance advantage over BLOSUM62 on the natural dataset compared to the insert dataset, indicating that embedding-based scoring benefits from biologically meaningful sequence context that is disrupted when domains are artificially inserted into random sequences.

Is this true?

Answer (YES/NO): YES